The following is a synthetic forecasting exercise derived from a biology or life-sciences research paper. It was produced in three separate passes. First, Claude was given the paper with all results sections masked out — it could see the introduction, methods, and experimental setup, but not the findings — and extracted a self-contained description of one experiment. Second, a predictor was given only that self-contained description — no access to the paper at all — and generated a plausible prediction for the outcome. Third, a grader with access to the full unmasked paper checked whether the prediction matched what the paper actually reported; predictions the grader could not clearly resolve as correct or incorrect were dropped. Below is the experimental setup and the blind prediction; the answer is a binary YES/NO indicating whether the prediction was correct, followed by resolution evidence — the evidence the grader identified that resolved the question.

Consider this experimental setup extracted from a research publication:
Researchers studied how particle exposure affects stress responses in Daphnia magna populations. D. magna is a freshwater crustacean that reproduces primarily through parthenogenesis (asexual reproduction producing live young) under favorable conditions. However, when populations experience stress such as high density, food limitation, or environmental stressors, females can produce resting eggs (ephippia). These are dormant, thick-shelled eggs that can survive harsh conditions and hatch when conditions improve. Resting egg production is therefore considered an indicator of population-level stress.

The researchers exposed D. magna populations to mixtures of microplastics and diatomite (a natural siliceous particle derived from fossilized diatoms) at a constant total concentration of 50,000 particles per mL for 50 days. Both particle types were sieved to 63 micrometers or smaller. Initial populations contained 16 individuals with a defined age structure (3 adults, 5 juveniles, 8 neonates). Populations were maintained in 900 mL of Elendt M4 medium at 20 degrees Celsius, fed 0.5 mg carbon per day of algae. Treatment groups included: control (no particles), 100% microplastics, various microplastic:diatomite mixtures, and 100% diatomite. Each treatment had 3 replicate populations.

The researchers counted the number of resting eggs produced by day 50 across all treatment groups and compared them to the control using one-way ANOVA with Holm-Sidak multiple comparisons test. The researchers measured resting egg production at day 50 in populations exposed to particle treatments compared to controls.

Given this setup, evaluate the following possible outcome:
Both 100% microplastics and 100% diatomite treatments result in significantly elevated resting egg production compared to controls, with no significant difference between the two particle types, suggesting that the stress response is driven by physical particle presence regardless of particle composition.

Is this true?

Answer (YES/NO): NO